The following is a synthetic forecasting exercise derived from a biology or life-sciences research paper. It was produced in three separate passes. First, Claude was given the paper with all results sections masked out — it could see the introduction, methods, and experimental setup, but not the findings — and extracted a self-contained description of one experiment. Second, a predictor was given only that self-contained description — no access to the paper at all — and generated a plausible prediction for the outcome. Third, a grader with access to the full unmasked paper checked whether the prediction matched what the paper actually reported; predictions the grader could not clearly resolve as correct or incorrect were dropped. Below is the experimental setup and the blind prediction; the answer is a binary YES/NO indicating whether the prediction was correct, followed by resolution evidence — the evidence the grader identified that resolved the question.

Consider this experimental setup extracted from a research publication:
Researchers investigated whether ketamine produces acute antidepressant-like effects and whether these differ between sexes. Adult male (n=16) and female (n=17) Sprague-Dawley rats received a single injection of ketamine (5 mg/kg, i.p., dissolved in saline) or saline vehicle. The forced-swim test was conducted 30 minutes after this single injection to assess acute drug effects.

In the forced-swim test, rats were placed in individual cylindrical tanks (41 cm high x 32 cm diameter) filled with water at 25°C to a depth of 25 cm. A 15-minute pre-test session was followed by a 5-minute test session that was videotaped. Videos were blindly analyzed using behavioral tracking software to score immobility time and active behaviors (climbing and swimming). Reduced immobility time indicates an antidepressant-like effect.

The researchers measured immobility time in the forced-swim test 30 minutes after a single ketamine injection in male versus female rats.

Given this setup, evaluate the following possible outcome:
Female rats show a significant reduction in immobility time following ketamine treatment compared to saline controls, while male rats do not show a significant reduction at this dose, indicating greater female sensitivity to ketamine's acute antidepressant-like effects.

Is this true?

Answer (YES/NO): NO